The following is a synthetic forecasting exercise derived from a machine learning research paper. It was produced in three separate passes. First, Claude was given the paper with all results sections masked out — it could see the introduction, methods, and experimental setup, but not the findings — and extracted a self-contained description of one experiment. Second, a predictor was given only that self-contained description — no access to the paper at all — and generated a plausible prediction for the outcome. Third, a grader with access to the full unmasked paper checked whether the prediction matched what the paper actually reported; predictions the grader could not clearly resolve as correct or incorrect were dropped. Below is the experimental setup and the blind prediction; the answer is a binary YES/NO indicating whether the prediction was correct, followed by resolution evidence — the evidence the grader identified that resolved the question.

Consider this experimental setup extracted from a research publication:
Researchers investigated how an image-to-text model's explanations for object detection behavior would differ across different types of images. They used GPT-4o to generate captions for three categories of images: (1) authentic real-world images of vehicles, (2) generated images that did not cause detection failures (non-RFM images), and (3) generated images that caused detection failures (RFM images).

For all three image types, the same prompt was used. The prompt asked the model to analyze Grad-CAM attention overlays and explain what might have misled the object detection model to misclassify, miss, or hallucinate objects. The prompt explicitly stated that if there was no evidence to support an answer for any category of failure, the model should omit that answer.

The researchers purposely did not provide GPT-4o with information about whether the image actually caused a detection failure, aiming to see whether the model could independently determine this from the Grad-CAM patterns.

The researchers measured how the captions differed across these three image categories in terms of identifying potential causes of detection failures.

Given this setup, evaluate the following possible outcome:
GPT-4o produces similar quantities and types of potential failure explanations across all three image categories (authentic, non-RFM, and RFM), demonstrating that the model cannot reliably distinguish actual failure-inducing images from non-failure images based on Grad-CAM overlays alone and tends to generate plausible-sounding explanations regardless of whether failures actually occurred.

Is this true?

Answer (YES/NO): YES